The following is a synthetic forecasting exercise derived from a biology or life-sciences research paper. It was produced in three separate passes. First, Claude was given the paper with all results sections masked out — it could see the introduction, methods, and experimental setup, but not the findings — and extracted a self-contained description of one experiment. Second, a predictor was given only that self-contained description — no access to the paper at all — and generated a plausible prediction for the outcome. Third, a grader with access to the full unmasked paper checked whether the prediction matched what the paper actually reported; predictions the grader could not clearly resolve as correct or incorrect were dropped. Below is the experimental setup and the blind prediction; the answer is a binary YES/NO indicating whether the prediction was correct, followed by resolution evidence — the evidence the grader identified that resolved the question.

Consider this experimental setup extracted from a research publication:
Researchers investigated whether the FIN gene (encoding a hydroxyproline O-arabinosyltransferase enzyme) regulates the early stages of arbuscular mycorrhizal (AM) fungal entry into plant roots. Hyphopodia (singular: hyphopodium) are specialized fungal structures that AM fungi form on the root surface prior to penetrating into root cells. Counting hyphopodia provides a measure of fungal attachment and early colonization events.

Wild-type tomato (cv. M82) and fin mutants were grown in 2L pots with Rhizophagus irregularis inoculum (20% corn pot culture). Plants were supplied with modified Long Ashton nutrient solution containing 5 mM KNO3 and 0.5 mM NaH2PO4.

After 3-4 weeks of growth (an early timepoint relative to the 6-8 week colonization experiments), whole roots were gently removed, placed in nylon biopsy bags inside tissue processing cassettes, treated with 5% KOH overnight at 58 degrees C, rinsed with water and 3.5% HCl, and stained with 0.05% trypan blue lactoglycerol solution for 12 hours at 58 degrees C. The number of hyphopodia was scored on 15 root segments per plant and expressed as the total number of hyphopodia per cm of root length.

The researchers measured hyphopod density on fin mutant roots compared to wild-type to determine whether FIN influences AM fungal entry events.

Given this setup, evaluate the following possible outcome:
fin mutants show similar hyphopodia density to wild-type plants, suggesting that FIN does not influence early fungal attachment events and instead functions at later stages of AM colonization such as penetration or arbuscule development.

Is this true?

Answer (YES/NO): NO